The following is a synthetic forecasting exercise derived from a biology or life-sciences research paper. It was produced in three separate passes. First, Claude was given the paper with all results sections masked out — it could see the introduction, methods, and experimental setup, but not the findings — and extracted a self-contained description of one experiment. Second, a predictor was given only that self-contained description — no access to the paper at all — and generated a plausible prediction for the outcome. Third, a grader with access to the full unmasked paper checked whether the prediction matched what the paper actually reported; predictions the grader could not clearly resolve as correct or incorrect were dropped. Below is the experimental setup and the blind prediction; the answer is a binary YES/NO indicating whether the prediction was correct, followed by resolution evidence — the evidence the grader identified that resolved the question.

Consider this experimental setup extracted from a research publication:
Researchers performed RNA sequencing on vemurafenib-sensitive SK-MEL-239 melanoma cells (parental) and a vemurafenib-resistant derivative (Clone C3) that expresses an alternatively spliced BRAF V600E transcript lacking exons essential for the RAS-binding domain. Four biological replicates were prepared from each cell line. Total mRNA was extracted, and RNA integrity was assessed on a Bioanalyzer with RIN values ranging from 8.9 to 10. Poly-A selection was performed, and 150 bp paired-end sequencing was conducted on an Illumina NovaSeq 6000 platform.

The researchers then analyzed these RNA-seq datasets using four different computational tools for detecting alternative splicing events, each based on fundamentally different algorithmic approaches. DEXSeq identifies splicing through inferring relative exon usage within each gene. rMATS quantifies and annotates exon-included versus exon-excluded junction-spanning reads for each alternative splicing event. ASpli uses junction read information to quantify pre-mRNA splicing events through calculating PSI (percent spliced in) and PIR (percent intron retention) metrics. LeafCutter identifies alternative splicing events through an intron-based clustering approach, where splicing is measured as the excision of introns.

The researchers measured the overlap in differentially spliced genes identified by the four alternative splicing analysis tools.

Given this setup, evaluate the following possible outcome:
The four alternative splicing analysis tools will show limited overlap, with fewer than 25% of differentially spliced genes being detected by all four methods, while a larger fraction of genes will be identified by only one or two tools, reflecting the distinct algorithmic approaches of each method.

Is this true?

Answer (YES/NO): YES